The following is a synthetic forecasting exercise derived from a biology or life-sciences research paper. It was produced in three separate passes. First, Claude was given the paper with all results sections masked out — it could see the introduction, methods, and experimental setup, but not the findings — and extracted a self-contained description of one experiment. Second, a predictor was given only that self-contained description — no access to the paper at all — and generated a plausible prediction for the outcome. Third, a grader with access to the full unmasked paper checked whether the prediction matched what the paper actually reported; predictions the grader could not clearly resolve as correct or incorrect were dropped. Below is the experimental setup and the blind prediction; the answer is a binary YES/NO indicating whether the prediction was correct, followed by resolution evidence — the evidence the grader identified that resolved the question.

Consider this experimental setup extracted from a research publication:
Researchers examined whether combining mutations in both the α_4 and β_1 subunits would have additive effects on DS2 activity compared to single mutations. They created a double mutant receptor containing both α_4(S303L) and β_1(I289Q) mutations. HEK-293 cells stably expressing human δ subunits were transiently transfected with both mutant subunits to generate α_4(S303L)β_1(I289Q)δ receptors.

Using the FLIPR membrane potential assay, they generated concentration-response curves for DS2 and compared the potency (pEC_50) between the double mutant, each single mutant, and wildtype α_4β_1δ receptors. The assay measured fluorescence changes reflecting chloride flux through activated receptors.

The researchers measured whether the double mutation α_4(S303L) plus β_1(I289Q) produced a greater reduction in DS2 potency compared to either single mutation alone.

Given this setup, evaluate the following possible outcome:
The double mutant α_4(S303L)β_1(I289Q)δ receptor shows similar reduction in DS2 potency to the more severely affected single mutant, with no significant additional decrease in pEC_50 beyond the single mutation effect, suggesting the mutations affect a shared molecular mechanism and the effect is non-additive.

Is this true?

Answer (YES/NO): NO